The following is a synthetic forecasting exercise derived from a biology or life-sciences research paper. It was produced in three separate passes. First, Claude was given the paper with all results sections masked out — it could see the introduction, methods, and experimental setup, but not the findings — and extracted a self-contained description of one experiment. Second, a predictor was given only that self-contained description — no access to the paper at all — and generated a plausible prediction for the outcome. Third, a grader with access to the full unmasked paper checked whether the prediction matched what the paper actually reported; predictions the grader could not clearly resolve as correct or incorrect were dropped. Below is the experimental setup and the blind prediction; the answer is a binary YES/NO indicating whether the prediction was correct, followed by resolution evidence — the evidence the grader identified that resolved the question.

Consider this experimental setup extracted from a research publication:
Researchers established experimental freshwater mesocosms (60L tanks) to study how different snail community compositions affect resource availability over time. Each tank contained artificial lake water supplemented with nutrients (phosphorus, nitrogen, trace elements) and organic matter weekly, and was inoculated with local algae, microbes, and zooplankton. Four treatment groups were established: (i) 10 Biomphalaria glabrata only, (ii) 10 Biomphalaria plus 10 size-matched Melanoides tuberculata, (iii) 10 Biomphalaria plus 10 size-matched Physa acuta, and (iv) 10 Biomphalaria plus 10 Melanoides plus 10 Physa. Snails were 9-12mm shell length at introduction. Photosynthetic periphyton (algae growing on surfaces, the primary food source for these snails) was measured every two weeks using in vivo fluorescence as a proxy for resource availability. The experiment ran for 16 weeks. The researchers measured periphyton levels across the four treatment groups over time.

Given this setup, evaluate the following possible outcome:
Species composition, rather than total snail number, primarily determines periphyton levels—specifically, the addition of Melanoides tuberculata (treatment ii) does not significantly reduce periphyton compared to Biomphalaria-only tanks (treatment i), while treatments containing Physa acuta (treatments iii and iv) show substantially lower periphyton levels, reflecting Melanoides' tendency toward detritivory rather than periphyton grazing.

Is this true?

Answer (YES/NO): NO